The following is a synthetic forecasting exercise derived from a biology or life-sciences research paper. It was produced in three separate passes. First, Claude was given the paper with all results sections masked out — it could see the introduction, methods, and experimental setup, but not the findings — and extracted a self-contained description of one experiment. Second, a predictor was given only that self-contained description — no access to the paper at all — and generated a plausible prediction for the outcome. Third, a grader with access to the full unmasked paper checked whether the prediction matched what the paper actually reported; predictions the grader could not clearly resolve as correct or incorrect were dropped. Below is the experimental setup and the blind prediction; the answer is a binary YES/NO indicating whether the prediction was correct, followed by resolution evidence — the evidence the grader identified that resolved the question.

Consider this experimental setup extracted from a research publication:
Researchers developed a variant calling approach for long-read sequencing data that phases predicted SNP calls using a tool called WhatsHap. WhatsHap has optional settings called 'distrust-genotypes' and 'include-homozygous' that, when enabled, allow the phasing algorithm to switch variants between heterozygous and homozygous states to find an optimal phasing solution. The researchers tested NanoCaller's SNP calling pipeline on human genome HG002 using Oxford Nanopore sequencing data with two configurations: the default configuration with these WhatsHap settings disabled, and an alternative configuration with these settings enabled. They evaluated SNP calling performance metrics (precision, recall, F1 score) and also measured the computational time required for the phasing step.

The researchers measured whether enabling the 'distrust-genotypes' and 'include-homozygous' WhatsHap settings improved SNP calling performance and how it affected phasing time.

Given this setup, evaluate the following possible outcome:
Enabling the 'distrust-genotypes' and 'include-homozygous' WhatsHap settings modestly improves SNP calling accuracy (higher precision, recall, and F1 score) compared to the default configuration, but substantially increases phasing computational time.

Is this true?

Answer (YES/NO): NO